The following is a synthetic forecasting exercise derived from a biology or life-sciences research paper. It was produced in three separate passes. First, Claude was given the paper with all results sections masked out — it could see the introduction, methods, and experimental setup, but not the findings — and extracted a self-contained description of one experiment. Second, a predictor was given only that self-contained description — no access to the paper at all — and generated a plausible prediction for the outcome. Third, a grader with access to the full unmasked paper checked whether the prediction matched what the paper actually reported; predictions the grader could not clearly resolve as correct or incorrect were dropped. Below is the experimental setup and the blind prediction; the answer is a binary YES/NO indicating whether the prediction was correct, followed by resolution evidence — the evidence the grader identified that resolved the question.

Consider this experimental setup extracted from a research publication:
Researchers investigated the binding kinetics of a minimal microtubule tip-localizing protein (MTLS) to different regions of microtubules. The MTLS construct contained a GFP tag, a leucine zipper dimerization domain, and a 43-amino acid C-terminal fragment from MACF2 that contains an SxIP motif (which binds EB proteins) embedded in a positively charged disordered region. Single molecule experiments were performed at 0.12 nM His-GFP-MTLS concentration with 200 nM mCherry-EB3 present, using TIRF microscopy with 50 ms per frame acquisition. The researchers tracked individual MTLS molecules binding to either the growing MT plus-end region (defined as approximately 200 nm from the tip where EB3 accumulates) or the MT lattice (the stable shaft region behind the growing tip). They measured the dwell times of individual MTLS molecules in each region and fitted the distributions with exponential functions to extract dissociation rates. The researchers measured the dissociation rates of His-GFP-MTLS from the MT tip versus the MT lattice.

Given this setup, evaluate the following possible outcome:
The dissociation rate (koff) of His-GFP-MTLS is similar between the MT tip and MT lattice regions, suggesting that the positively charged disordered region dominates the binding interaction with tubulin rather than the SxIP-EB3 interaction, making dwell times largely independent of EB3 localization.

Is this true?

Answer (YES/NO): NO